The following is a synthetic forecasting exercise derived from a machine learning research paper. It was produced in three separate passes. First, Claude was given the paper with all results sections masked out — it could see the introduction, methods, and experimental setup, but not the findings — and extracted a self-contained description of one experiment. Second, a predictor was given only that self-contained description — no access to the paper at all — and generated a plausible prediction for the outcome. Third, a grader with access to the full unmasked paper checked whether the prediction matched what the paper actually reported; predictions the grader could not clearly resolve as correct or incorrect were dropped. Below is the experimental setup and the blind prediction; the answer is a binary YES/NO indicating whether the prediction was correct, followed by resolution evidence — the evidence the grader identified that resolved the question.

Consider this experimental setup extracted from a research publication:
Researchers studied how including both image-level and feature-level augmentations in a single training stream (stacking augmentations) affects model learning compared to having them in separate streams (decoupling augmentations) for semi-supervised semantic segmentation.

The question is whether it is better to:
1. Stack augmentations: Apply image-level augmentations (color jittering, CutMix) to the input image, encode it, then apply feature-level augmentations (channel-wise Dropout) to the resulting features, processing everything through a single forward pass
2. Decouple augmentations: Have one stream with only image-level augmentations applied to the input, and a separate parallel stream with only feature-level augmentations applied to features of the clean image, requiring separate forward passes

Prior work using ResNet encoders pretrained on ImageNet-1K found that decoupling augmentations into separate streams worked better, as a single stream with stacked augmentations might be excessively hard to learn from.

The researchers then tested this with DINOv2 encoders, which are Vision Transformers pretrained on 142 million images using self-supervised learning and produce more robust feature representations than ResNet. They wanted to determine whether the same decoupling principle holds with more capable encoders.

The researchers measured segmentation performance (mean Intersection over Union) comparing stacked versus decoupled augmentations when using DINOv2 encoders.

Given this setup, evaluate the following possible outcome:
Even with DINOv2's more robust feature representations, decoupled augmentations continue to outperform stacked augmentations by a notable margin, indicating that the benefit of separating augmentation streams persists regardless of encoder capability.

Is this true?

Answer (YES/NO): NO